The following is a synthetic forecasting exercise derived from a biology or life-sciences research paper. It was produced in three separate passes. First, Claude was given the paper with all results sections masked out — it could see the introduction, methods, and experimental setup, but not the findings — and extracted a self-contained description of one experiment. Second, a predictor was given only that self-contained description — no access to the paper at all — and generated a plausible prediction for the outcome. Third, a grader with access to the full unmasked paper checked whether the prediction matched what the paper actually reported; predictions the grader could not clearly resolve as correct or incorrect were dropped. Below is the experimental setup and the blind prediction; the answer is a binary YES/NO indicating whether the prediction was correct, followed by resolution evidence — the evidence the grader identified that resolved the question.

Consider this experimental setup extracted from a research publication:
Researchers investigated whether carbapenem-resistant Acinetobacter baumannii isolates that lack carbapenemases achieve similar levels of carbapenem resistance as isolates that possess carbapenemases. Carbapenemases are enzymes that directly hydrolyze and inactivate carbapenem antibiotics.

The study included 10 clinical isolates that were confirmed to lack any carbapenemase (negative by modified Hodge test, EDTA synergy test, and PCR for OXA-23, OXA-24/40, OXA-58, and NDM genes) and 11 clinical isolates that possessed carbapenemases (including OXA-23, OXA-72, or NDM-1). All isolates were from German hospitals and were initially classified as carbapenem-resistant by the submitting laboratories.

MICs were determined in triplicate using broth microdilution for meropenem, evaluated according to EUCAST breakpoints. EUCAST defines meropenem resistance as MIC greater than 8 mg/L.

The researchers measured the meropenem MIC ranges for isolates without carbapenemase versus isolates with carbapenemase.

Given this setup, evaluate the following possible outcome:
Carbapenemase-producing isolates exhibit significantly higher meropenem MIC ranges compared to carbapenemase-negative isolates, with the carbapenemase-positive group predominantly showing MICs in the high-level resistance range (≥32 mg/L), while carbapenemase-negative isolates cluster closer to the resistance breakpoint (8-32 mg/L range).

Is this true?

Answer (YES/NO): NO